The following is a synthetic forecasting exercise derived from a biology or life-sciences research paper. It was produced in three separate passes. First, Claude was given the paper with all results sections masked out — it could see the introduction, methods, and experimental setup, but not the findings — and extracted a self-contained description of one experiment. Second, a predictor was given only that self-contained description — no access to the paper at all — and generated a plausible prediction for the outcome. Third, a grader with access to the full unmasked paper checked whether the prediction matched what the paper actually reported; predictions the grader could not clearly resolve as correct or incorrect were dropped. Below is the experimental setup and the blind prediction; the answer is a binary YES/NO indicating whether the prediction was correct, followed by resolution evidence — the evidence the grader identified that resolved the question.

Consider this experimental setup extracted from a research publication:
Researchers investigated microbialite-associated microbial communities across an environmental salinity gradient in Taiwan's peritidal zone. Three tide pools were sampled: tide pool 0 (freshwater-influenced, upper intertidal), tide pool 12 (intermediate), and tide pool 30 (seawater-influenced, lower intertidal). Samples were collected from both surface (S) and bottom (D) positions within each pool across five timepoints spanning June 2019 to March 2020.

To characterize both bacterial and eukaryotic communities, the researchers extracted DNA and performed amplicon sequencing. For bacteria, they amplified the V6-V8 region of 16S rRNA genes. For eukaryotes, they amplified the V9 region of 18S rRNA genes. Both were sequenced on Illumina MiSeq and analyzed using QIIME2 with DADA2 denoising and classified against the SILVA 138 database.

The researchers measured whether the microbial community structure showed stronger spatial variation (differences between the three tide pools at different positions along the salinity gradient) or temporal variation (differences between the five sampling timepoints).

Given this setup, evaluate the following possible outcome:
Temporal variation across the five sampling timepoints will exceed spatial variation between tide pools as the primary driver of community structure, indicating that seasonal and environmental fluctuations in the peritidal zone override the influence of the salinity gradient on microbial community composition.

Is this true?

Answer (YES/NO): NO